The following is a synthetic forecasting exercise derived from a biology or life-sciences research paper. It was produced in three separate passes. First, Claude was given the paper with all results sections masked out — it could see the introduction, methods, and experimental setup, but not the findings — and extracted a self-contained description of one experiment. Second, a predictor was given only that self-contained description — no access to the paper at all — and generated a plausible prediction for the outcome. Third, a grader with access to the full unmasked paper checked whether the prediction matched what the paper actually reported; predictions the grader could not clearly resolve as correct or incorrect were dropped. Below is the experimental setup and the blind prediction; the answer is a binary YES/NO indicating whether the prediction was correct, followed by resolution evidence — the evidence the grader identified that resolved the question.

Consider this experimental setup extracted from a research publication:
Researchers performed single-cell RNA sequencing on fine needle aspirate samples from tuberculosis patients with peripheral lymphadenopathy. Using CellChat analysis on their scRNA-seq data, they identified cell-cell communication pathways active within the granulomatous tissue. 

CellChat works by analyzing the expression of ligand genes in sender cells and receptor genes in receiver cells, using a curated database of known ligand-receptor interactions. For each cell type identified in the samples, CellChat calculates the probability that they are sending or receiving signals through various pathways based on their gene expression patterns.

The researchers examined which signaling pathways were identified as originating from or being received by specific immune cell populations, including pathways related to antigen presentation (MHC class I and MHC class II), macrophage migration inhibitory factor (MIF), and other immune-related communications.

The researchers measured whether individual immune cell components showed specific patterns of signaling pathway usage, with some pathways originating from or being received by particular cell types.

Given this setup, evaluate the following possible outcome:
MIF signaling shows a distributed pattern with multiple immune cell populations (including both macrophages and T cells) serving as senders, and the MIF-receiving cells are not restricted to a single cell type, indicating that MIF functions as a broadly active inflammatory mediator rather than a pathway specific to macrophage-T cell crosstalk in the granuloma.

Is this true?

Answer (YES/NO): NO